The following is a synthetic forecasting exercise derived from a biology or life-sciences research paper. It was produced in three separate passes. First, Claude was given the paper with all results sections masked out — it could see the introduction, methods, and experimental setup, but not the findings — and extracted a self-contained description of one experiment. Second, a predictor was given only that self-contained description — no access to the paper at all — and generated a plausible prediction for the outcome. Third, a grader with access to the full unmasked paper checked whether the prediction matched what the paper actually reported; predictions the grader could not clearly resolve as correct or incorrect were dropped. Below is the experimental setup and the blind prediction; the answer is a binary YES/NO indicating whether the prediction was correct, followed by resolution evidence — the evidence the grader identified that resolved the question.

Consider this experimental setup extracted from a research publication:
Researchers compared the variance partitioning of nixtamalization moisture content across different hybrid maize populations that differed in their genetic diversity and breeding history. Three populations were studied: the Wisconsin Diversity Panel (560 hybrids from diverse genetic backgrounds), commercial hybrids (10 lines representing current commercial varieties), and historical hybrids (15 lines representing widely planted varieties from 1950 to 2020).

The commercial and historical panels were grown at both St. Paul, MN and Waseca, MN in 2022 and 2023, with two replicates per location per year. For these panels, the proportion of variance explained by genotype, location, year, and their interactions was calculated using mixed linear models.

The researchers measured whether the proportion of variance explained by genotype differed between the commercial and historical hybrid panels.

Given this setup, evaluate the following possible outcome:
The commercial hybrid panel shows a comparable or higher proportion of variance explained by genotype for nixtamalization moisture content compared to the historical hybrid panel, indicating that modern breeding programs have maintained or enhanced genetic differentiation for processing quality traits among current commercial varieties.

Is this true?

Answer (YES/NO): NO